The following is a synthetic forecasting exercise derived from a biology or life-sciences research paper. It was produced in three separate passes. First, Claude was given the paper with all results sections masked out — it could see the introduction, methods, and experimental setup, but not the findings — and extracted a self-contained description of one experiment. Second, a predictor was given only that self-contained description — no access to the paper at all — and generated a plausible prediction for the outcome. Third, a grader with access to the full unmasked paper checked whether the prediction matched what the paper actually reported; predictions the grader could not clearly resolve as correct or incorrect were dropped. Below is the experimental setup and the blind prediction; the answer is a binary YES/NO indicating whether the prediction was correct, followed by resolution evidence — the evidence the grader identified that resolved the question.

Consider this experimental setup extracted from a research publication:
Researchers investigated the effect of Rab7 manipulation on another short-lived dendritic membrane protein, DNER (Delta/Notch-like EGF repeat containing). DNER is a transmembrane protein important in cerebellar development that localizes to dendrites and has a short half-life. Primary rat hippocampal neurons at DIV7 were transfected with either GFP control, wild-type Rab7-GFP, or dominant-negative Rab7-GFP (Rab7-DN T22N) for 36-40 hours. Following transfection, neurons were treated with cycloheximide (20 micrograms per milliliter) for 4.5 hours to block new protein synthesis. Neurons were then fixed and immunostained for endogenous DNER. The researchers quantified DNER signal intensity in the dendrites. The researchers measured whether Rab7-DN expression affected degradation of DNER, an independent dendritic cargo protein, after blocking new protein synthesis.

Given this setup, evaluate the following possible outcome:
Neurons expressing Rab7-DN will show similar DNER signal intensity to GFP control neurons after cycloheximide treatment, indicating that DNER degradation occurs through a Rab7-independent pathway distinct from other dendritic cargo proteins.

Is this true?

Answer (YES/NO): NO